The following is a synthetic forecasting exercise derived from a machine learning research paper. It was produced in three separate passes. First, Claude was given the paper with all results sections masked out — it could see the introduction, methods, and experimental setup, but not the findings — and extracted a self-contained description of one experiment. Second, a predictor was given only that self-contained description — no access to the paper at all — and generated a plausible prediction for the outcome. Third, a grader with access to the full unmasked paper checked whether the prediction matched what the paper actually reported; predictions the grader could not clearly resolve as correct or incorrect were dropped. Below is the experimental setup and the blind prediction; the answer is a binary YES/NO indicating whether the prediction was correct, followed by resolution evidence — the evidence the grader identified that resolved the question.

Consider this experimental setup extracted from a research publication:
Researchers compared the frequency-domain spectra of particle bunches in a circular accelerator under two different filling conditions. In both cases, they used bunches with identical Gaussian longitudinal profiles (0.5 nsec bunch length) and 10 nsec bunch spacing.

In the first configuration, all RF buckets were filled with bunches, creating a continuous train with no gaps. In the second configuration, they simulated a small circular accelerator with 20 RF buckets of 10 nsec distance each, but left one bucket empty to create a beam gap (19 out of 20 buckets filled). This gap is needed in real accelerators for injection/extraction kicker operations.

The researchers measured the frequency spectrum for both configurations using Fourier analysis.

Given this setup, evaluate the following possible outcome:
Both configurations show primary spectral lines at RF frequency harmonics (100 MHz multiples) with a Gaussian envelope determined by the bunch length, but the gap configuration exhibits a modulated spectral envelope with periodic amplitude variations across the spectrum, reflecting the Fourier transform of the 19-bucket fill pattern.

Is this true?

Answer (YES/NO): NO